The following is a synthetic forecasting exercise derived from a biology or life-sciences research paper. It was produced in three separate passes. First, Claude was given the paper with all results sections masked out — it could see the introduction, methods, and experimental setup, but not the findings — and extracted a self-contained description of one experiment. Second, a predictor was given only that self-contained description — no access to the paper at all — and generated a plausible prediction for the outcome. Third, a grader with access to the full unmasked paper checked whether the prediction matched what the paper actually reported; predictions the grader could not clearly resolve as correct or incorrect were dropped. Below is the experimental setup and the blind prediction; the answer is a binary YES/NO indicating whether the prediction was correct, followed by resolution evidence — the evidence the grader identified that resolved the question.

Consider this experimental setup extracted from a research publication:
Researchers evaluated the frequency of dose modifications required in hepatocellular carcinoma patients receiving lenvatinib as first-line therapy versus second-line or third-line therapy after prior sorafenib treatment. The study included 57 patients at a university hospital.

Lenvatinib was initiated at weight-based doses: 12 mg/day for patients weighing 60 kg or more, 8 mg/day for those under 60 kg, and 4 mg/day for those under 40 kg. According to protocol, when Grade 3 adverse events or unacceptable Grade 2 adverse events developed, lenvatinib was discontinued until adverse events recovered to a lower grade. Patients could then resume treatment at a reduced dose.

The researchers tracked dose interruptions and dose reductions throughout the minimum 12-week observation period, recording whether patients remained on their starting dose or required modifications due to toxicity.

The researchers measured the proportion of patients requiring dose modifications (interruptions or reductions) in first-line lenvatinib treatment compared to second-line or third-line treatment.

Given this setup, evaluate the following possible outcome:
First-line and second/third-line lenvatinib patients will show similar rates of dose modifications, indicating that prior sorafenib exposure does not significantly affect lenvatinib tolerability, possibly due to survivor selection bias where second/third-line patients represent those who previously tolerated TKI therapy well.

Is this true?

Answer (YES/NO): YES